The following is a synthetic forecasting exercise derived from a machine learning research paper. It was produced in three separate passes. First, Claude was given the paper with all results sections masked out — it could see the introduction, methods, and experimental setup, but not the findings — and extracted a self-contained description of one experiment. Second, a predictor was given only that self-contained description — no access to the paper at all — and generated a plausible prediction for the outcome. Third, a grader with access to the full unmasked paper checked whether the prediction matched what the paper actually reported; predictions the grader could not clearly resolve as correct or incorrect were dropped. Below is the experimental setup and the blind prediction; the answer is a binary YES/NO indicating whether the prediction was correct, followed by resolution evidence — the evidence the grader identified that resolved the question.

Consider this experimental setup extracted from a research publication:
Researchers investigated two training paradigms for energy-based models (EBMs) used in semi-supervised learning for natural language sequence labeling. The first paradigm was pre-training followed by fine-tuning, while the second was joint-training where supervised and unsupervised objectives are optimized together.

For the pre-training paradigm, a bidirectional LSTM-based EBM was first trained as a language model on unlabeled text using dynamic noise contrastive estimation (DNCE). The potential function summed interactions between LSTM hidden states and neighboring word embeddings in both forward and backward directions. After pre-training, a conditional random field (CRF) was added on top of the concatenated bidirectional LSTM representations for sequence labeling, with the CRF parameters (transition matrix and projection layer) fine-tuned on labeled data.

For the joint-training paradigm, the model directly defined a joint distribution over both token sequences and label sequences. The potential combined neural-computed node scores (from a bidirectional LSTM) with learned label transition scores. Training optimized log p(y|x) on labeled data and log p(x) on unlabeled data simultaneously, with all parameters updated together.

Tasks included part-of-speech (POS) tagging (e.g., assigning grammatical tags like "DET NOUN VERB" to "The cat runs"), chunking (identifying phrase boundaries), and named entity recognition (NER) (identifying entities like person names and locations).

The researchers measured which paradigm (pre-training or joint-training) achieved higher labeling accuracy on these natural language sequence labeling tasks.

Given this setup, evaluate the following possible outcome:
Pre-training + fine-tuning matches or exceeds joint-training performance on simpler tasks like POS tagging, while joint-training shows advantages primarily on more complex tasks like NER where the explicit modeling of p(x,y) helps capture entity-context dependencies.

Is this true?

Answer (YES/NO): NO